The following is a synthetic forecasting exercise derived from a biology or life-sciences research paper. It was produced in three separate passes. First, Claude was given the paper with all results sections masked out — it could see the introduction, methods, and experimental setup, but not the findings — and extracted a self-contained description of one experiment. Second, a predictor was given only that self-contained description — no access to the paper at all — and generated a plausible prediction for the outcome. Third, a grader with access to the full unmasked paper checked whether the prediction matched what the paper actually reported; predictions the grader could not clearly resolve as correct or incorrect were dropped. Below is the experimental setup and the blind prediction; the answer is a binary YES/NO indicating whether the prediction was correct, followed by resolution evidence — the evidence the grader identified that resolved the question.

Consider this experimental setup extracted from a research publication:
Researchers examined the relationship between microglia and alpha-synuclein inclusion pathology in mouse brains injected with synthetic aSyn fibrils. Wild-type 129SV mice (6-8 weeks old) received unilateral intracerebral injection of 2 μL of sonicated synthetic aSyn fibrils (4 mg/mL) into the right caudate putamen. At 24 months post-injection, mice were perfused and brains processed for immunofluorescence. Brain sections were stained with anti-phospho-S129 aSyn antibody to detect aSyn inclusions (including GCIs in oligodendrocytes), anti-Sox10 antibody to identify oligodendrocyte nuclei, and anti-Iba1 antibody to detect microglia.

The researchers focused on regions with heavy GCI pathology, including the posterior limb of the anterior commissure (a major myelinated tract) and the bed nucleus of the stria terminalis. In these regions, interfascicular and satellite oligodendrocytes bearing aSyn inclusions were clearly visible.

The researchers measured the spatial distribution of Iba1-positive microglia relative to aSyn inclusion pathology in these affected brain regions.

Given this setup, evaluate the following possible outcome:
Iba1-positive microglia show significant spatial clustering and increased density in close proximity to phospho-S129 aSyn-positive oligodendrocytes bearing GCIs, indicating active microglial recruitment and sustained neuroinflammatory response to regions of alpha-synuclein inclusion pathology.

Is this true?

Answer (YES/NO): NO